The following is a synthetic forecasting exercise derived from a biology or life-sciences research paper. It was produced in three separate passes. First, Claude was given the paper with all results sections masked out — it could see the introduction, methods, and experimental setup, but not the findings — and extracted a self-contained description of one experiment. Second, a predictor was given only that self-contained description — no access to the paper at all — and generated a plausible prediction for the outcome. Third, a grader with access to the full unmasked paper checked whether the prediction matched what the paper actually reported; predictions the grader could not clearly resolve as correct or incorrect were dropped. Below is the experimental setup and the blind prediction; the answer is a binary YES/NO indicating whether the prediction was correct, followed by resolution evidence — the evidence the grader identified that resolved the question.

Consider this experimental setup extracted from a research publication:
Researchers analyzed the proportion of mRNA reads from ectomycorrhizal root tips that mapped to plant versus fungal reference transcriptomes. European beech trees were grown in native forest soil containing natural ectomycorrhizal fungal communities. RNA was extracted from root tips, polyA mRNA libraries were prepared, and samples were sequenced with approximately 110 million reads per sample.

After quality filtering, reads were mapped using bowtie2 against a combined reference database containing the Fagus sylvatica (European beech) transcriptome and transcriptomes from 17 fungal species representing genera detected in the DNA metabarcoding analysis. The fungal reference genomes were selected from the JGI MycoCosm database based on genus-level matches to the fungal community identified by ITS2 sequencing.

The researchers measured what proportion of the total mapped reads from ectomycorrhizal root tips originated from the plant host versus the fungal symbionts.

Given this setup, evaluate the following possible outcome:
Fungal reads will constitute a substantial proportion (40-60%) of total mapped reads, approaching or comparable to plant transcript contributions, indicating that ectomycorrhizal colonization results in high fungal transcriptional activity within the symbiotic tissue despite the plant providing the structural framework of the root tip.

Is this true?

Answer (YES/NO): NO